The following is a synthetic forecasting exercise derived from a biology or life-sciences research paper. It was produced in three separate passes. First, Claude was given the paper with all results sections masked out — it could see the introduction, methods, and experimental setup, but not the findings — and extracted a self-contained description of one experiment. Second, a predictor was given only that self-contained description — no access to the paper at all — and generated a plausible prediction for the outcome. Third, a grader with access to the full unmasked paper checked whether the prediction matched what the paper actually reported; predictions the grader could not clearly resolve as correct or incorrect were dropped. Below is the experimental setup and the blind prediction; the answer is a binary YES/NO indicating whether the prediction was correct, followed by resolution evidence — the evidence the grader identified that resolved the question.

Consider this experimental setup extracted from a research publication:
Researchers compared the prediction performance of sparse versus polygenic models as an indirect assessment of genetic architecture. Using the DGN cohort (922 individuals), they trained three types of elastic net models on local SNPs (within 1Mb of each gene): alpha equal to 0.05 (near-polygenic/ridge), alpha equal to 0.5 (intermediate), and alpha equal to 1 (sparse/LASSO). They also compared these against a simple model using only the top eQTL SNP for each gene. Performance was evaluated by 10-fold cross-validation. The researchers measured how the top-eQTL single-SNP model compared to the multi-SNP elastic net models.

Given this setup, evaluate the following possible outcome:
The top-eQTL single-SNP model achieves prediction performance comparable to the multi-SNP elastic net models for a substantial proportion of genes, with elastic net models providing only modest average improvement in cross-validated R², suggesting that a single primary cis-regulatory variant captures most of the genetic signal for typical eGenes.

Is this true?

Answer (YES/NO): NO